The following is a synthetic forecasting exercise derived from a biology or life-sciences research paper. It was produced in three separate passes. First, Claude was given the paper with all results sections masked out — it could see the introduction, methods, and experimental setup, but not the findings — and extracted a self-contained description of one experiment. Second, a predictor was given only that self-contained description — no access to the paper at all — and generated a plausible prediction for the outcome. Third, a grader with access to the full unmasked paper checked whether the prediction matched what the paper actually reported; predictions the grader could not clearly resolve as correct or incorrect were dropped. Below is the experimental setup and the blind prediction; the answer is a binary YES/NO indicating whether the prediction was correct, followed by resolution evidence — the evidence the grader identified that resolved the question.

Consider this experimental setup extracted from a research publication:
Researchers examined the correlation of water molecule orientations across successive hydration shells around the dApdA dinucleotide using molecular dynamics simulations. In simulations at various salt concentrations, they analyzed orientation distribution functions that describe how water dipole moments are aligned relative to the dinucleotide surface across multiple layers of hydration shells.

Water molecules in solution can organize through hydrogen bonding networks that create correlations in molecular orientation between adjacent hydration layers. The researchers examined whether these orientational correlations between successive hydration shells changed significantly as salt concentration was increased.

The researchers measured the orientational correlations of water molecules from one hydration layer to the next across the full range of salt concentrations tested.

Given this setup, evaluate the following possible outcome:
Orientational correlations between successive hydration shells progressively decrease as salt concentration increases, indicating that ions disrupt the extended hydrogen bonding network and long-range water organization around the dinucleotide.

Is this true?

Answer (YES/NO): NO